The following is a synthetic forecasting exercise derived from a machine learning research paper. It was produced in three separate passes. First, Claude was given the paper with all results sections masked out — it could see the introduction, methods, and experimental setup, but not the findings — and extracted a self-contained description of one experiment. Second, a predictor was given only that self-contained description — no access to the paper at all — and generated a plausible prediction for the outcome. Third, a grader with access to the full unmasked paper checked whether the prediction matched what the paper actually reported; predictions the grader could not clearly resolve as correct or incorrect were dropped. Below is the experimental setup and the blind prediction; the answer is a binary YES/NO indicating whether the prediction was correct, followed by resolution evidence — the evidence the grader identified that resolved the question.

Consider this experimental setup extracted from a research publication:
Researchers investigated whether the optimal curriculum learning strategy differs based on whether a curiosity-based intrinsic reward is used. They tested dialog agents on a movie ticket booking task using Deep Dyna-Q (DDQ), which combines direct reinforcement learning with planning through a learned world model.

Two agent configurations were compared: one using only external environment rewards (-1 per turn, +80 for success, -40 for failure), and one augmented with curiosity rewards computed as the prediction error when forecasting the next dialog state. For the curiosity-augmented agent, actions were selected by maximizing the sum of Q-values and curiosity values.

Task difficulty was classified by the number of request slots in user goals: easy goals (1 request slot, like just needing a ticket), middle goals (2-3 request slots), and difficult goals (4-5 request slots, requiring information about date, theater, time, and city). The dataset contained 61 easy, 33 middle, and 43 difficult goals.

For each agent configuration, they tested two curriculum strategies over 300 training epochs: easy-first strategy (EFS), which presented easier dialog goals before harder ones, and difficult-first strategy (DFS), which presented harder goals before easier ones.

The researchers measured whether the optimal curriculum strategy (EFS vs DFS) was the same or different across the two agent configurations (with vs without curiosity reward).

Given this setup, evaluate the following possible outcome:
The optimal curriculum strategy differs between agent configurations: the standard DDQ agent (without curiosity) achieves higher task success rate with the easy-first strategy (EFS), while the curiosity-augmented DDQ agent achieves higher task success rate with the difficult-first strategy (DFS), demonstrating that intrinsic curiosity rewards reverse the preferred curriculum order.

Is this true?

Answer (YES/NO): NO